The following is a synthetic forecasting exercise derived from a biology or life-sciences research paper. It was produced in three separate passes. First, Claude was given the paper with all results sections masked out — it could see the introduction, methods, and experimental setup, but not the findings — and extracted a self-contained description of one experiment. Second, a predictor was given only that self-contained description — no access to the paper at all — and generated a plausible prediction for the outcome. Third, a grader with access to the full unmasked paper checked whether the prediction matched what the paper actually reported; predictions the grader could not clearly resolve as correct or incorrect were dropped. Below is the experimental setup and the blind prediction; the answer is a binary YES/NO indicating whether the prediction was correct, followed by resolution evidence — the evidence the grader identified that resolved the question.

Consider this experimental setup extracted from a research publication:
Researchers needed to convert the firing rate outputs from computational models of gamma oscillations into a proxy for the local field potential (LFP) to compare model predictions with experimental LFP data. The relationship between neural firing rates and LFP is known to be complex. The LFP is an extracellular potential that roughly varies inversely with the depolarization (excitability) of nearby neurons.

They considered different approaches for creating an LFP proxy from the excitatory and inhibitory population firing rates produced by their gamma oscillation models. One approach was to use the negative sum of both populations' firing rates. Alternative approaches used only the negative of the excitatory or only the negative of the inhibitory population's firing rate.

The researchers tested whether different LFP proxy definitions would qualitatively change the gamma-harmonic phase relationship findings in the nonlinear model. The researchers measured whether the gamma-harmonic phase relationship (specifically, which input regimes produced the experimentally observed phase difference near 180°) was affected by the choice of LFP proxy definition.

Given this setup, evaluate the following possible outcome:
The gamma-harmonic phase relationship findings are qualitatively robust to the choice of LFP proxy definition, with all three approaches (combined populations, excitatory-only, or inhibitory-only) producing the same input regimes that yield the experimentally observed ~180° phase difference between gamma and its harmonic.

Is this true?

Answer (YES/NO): NO